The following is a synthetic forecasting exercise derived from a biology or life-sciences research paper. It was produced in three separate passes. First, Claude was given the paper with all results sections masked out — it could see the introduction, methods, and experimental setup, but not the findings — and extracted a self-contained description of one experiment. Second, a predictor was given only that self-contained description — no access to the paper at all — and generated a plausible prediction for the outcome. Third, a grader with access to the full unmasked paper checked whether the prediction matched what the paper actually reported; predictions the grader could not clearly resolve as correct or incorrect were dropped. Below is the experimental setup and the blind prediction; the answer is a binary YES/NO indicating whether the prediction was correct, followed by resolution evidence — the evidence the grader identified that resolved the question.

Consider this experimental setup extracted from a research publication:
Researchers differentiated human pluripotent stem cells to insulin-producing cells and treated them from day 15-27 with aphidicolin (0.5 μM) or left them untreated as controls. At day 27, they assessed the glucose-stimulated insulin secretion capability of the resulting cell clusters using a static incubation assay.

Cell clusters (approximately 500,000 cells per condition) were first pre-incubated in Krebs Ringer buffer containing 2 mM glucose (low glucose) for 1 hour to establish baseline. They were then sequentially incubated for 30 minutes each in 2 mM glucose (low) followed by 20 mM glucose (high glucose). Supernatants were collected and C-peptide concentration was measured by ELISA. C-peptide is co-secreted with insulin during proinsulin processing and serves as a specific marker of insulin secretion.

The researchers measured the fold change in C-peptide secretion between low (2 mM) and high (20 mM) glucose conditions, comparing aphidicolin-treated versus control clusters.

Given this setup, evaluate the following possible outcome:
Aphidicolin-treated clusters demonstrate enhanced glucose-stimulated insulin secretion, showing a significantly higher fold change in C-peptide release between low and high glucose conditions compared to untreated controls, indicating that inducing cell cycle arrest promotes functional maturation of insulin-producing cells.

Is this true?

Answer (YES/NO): YES